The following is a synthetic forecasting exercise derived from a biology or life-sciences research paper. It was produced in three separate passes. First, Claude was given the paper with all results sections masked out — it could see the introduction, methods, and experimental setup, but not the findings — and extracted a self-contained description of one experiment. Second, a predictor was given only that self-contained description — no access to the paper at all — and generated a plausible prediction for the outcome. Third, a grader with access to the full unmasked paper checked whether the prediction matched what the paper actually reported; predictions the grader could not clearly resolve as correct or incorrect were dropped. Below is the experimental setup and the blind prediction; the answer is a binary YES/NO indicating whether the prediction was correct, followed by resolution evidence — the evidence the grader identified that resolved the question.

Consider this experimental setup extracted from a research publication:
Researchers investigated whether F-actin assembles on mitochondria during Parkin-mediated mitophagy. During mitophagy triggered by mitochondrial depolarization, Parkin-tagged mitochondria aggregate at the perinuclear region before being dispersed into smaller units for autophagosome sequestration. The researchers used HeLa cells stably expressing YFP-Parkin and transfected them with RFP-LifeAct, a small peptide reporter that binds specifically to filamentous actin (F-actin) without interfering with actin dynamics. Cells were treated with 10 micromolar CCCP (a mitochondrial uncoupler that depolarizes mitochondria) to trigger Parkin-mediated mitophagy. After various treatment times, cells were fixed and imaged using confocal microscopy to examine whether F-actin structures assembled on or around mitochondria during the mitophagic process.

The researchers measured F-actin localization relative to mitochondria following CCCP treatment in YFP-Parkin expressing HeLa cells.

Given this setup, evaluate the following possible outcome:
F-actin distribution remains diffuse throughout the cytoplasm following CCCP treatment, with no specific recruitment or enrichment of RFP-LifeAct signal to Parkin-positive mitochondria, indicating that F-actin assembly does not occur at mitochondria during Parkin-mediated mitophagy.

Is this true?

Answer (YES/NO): NO